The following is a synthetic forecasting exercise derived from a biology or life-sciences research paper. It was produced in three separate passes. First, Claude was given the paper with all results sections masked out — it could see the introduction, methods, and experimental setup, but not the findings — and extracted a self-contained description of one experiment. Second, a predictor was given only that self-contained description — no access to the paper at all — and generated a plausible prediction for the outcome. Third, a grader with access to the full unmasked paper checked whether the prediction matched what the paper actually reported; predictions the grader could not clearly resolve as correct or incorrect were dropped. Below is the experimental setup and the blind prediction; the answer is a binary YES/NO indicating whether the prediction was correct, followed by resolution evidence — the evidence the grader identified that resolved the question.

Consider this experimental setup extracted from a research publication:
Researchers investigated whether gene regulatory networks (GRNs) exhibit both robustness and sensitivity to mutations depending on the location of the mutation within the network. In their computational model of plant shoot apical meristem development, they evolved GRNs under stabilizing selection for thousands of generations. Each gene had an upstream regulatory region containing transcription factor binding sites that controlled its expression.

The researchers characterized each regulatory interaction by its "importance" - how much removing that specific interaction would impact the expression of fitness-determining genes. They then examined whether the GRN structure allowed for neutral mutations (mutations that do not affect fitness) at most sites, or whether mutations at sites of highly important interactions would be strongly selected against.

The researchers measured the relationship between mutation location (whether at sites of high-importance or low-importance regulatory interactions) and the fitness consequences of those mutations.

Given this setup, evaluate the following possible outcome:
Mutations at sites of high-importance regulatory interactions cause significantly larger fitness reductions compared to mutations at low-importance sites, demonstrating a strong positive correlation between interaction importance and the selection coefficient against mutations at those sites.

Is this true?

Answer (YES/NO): YES